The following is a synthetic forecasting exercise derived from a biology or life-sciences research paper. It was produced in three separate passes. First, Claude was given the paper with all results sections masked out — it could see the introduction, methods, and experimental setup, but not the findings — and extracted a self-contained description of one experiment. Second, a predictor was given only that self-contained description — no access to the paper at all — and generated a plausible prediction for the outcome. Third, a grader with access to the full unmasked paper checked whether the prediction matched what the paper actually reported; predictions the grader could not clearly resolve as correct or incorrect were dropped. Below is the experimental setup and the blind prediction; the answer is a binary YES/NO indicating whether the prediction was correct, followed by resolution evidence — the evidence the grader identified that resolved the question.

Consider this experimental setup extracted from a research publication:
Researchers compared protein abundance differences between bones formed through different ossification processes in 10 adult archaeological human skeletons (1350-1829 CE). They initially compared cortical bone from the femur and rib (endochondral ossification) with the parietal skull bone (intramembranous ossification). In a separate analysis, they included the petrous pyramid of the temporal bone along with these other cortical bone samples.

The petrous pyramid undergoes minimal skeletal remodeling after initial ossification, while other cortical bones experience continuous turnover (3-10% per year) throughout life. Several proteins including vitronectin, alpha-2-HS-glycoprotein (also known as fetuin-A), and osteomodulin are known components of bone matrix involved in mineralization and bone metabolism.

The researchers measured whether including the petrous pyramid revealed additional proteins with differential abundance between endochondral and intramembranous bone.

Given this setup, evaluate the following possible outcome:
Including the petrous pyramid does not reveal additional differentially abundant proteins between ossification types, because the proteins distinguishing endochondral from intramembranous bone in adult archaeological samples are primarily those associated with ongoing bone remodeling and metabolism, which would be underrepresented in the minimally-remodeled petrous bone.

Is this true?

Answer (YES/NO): NO